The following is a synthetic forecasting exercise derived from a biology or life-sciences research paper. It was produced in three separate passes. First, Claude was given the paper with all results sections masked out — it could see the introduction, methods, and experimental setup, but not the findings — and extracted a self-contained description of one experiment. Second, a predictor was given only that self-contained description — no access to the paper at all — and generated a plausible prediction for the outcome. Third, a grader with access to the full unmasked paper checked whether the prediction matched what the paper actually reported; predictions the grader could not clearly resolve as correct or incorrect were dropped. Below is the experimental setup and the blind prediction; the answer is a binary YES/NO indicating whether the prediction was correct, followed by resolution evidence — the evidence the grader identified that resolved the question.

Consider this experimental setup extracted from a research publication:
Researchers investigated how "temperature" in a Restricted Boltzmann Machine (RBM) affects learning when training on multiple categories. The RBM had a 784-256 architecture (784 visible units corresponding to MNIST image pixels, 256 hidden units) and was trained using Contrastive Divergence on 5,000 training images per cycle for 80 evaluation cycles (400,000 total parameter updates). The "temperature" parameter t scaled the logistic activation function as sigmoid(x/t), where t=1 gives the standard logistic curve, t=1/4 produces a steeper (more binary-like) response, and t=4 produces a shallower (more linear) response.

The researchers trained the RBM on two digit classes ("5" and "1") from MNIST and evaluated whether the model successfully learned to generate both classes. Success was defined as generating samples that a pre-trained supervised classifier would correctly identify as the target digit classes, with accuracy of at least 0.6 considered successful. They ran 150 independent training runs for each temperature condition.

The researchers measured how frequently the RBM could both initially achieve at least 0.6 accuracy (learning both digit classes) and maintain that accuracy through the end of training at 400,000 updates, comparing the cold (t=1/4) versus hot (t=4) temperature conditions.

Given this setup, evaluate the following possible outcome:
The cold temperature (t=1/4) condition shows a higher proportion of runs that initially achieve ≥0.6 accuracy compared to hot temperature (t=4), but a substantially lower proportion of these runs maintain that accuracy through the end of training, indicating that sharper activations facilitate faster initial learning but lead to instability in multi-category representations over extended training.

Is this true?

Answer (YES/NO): NO